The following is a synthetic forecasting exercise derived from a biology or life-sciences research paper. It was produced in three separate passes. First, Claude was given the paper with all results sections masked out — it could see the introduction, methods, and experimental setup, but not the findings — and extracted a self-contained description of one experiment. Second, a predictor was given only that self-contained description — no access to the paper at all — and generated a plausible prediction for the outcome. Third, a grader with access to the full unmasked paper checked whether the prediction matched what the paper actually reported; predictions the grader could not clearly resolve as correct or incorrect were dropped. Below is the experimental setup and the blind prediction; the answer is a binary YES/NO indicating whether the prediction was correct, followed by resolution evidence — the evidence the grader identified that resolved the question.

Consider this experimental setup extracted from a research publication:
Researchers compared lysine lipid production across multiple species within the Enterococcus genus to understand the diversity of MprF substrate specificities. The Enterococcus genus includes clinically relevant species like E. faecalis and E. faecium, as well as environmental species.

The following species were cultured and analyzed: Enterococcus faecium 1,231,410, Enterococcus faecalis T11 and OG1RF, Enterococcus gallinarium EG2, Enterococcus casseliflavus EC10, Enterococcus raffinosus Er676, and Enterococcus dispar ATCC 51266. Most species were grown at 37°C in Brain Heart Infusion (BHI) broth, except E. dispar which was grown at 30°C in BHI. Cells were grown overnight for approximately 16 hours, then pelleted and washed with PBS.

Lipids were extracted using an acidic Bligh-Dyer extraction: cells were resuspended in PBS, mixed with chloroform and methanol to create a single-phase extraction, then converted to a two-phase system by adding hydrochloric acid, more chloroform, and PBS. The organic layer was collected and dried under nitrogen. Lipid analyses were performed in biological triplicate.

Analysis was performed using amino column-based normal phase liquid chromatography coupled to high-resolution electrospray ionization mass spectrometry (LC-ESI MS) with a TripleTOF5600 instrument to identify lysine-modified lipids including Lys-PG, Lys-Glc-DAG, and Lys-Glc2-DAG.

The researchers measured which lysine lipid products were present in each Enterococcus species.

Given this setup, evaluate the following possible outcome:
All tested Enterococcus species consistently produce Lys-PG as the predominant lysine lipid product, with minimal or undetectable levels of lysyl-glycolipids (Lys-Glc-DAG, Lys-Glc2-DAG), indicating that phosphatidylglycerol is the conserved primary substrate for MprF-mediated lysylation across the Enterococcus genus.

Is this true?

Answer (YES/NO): NO